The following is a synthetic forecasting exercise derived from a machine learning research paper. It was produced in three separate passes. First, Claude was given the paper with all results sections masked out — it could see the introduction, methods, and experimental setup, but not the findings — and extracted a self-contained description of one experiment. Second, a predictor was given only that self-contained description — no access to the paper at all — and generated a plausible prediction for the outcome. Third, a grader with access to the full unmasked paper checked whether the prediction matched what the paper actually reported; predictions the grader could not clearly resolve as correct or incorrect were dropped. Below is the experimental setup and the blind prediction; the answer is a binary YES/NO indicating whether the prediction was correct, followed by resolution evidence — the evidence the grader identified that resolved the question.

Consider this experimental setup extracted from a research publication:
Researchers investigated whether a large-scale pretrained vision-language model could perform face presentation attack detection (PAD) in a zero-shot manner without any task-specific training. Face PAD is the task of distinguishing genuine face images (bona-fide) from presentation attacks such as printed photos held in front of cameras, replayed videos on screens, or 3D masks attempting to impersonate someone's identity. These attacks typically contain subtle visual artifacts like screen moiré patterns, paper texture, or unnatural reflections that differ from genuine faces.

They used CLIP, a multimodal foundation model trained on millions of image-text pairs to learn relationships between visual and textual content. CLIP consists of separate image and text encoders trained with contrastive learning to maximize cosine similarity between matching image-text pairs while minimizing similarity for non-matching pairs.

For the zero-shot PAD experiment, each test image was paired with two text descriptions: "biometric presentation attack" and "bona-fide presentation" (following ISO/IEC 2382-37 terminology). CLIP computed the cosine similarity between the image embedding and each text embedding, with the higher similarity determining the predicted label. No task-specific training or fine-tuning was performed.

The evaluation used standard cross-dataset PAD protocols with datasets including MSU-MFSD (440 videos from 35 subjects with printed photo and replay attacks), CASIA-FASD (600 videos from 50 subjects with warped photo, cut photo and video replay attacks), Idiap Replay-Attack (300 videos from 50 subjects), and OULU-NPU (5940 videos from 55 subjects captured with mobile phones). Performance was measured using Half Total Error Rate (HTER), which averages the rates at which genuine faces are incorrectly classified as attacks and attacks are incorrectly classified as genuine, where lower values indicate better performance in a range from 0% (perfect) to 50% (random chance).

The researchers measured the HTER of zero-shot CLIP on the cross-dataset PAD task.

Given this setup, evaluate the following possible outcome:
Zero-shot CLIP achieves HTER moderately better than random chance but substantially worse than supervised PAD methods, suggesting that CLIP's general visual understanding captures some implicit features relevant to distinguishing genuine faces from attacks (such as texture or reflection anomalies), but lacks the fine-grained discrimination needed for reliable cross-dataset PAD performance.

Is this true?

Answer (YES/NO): NO